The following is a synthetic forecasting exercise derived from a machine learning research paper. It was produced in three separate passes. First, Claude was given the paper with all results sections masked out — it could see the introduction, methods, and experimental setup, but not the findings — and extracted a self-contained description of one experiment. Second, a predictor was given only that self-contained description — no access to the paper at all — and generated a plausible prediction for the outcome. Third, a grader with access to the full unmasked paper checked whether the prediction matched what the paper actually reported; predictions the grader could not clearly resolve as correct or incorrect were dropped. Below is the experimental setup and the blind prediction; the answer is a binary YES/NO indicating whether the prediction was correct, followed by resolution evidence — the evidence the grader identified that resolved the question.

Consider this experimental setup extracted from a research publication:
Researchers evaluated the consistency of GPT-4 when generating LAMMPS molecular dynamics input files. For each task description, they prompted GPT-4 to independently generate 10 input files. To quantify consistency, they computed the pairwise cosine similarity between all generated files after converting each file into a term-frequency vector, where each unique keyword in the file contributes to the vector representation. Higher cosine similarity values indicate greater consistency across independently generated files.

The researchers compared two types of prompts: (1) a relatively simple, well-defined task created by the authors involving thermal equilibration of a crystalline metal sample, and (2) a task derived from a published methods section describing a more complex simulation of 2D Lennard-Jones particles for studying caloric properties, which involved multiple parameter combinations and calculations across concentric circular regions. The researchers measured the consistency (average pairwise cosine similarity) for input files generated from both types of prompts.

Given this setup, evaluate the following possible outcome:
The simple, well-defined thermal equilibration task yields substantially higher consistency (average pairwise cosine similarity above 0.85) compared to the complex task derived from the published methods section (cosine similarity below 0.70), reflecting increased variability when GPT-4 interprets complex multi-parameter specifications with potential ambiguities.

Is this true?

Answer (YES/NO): YES